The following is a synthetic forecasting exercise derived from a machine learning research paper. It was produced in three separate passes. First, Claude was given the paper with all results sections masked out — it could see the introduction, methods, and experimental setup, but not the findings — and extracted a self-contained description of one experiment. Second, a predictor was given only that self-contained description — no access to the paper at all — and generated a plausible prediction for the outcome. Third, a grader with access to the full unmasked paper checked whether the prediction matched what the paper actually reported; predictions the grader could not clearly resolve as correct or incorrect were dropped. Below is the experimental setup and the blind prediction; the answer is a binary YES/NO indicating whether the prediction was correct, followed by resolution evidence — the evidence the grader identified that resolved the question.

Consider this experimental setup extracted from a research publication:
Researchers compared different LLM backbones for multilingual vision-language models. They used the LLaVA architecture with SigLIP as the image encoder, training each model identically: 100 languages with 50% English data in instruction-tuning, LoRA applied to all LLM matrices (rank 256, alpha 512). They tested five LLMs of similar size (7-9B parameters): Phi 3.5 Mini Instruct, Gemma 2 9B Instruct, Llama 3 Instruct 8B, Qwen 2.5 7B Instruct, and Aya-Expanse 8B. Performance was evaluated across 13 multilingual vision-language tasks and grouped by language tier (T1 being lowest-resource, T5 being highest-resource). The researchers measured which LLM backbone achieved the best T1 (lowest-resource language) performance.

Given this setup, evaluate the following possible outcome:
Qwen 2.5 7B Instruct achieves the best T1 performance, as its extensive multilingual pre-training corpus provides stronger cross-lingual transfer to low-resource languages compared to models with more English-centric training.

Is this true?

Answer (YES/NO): NO